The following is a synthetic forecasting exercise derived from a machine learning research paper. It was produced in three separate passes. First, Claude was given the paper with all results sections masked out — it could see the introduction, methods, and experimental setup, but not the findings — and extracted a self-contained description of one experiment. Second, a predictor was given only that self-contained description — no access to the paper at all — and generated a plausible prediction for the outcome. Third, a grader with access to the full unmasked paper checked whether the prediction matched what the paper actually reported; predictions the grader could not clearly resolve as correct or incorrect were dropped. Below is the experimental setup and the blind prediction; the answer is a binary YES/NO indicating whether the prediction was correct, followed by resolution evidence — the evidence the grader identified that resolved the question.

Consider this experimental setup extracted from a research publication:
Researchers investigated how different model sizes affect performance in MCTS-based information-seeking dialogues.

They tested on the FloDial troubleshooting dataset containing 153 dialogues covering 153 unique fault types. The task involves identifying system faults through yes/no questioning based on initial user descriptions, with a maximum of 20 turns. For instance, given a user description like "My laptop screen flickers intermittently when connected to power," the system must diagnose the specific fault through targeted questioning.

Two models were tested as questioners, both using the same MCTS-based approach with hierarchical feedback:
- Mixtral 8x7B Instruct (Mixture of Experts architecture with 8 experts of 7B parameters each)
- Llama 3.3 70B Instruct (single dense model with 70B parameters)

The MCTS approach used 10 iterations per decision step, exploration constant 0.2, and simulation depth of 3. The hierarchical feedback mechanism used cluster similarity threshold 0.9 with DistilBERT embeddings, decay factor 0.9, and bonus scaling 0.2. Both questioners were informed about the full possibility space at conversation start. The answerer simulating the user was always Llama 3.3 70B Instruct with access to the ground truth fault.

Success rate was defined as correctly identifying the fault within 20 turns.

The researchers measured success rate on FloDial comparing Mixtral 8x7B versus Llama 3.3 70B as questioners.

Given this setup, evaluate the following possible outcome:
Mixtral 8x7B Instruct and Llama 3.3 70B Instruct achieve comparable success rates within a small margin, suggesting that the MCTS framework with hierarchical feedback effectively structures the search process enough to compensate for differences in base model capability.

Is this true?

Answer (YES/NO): NO